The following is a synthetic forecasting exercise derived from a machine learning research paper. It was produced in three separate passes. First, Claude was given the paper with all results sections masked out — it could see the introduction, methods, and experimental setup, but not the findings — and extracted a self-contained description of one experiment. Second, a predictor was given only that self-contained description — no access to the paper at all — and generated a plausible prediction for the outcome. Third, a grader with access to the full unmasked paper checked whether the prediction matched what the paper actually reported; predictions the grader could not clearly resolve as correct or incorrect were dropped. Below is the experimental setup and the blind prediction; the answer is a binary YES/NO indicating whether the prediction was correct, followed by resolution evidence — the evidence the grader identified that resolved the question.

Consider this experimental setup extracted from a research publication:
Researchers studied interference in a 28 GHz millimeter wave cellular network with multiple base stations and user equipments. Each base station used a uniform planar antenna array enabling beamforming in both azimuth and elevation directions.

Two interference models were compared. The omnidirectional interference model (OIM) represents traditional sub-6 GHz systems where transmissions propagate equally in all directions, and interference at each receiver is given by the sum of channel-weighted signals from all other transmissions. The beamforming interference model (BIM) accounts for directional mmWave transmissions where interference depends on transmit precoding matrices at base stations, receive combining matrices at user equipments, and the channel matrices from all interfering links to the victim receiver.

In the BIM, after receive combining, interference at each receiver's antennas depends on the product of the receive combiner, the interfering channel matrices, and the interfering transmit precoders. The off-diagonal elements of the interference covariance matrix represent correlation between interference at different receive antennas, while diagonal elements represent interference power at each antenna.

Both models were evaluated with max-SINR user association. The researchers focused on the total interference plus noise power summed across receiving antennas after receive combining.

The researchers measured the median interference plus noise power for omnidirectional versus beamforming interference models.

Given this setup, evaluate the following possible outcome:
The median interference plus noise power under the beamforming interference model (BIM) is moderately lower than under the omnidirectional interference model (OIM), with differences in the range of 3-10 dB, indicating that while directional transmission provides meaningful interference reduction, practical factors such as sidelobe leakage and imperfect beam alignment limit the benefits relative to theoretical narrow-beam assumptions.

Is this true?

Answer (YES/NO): NO